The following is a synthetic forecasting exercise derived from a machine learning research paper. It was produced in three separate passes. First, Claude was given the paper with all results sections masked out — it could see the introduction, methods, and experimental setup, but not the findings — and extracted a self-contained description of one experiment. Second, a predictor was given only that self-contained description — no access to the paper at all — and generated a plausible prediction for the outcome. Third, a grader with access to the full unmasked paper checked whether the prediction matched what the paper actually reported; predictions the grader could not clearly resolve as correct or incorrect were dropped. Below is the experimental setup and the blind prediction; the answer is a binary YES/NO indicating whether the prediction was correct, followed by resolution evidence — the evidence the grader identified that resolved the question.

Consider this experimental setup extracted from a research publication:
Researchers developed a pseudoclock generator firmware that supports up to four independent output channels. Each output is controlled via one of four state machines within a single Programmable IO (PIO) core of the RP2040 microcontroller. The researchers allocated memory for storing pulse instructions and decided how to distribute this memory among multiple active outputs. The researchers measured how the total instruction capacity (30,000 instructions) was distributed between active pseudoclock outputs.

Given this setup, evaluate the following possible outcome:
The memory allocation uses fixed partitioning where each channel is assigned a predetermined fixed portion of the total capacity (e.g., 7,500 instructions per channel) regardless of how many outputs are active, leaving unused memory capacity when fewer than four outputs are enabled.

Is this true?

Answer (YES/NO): NO